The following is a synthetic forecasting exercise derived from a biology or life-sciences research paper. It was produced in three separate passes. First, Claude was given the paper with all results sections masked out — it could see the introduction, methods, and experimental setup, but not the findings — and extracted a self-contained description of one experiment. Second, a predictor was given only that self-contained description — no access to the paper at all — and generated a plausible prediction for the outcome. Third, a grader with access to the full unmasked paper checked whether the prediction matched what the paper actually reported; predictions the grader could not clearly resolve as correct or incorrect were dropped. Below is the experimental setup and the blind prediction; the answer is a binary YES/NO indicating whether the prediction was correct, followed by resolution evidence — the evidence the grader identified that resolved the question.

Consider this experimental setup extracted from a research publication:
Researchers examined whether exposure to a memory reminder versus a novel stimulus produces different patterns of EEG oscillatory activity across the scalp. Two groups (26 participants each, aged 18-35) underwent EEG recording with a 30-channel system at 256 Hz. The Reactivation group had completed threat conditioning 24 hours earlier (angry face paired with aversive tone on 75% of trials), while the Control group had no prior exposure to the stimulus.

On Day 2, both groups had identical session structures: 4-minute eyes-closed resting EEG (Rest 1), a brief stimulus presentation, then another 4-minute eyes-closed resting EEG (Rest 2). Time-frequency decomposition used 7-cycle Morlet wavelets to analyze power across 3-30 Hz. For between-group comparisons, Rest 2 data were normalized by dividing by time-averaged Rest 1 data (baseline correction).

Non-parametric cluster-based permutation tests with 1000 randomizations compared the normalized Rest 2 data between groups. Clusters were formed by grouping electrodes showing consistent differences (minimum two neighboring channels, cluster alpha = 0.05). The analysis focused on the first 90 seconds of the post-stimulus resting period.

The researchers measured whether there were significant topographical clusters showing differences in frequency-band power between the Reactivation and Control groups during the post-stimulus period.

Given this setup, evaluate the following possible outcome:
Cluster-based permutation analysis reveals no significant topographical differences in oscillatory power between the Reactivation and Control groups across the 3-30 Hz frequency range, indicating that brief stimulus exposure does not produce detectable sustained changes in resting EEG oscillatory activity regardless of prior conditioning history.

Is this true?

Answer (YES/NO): NO